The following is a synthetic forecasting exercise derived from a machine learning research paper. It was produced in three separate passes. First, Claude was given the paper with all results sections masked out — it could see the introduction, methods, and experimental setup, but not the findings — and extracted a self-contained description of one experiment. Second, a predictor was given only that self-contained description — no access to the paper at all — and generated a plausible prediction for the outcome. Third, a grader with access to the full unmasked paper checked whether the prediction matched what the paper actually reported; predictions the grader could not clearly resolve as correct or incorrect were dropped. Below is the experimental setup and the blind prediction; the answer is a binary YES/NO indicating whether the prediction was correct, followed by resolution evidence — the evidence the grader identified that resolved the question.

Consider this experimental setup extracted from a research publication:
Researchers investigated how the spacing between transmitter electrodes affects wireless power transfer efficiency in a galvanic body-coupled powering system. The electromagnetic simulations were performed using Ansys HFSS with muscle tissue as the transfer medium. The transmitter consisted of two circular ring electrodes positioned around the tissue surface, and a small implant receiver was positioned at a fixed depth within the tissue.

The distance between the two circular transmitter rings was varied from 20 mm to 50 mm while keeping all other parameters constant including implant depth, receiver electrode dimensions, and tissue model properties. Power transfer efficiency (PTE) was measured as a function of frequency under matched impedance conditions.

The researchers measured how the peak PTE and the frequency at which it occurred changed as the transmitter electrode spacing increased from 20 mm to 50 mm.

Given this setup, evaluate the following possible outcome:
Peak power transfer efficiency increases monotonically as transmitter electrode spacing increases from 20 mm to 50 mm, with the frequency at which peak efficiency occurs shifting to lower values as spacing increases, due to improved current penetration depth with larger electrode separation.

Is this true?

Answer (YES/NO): NO